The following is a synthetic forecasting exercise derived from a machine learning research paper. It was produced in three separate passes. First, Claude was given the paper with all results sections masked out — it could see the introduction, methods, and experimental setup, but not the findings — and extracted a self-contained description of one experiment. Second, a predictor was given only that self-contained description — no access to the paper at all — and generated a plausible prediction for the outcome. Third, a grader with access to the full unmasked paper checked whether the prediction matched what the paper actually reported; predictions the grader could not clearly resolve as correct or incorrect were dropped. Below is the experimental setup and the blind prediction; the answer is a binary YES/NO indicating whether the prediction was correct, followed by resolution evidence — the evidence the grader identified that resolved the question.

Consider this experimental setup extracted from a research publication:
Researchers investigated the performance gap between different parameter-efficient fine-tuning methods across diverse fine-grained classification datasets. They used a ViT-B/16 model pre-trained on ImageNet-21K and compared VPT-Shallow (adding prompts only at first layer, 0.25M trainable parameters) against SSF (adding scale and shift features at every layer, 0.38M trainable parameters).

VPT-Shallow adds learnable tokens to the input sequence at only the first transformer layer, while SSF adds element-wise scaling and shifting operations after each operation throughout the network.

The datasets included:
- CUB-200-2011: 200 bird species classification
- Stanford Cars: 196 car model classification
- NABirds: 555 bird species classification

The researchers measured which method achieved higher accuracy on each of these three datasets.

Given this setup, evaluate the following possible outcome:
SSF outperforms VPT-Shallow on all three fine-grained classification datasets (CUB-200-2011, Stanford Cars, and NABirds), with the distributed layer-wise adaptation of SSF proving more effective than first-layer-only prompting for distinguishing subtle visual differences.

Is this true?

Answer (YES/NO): YES